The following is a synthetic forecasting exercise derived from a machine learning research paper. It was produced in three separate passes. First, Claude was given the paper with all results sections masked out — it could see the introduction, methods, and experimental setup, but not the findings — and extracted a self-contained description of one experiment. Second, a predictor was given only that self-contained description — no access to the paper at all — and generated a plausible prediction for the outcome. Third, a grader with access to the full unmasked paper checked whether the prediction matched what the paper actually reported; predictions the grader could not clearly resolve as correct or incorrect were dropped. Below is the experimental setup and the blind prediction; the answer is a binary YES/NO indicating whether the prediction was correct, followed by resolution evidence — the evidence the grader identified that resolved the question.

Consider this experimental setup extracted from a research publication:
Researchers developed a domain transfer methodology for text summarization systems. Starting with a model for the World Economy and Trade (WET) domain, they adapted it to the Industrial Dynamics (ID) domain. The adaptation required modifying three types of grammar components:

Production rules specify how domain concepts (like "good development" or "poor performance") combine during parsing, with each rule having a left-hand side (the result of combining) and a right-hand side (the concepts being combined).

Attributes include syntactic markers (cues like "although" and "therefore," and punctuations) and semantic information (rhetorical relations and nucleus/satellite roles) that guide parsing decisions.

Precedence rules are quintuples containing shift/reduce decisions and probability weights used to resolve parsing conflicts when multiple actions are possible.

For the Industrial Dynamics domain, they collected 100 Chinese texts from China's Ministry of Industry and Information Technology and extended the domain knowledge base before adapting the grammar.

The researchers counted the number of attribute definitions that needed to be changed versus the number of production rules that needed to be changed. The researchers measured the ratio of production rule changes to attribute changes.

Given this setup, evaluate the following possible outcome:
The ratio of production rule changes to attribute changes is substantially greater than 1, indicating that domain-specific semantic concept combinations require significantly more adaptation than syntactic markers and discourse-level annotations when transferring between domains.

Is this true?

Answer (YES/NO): YES